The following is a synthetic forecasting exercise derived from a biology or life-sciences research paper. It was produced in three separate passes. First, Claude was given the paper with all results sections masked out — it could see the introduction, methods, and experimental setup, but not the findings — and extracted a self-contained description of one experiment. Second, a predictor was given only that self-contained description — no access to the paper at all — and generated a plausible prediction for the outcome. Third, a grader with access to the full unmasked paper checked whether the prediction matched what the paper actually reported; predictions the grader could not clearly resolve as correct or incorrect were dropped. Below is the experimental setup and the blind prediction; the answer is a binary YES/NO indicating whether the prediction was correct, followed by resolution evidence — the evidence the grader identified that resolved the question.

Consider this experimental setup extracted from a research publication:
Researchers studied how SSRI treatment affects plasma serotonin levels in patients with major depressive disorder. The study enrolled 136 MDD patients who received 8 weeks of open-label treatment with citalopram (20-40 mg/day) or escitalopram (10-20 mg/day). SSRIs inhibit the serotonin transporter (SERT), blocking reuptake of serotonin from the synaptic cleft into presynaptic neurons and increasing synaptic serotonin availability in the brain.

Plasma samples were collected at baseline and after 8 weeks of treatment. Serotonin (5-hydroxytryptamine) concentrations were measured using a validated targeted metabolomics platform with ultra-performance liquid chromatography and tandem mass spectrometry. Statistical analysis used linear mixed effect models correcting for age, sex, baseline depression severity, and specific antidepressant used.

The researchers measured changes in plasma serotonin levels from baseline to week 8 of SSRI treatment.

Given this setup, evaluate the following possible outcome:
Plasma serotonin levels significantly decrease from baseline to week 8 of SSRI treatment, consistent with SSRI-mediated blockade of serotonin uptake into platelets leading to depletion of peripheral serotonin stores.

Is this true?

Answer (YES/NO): YES